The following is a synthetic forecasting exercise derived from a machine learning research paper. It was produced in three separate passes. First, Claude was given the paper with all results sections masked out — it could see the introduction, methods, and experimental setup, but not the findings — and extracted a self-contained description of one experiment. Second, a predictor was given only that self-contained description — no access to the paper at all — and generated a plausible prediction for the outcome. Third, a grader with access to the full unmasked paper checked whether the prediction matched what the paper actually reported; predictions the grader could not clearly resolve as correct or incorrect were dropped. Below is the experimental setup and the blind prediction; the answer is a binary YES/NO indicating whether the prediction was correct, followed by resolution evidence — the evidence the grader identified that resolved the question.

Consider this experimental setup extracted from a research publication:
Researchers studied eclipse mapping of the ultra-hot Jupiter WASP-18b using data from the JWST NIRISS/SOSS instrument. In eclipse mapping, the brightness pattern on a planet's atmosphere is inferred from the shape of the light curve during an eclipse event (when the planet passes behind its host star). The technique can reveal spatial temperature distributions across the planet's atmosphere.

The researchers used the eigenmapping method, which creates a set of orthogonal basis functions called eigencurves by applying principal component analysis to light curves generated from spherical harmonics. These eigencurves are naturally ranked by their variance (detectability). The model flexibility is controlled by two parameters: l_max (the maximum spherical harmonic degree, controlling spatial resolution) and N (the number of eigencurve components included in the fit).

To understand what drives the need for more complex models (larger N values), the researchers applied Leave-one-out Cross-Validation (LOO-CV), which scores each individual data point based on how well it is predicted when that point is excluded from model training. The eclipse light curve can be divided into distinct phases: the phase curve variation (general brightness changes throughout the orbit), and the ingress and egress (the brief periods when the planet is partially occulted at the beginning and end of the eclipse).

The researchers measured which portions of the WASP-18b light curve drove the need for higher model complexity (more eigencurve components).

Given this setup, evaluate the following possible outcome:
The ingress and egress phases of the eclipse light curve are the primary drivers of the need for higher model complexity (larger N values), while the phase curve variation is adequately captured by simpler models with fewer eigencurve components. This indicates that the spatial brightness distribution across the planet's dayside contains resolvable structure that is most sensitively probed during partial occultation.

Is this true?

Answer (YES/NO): YES